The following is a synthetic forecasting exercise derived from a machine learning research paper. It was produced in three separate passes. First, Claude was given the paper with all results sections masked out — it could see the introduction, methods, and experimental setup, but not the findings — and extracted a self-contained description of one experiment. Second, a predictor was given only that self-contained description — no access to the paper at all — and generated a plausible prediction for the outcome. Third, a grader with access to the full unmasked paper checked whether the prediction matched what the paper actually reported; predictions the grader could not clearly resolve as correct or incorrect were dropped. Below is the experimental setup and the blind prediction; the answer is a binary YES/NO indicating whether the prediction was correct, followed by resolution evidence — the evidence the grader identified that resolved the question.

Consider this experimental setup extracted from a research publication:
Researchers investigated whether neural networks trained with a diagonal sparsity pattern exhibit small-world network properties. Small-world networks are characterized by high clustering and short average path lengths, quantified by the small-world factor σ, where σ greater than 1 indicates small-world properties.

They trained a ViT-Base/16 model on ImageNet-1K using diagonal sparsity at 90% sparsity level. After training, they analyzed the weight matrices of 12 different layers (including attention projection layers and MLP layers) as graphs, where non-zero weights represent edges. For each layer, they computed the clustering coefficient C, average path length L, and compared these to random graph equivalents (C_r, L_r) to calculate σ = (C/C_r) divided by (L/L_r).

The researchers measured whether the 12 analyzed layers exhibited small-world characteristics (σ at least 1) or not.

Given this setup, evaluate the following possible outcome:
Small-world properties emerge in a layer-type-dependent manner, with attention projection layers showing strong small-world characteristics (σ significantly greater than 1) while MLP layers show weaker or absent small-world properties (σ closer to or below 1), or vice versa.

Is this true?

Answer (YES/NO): NO